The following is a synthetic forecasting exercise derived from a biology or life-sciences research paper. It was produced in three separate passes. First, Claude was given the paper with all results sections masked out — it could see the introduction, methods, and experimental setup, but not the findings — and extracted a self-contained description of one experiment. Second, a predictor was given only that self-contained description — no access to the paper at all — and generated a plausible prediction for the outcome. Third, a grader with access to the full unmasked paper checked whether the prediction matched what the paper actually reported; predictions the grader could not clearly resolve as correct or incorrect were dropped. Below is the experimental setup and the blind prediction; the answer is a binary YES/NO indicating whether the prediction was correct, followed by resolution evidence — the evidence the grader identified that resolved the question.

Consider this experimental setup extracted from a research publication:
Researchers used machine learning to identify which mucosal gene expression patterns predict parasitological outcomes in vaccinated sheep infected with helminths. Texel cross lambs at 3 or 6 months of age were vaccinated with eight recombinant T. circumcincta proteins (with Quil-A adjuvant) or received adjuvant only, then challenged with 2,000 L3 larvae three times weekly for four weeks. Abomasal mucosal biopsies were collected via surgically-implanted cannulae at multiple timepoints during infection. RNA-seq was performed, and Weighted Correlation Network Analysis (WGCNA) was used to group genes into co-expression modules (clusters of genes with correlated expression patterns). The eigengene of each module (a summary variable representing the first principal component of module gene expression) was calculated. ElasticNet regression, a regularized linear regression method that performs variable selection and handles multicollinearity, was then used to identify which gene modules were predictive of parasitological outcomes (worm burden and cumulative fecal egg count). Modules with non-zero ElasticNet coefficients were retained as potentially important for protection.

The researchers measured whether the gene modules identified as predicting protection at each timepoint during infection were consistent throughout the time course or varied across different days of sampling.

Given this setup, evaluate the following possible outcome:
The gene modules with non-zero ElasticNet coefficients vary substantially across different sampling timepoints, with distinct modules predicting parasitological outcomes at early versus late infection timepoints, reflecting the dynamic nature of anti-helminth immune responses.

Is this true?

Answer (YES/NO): NO